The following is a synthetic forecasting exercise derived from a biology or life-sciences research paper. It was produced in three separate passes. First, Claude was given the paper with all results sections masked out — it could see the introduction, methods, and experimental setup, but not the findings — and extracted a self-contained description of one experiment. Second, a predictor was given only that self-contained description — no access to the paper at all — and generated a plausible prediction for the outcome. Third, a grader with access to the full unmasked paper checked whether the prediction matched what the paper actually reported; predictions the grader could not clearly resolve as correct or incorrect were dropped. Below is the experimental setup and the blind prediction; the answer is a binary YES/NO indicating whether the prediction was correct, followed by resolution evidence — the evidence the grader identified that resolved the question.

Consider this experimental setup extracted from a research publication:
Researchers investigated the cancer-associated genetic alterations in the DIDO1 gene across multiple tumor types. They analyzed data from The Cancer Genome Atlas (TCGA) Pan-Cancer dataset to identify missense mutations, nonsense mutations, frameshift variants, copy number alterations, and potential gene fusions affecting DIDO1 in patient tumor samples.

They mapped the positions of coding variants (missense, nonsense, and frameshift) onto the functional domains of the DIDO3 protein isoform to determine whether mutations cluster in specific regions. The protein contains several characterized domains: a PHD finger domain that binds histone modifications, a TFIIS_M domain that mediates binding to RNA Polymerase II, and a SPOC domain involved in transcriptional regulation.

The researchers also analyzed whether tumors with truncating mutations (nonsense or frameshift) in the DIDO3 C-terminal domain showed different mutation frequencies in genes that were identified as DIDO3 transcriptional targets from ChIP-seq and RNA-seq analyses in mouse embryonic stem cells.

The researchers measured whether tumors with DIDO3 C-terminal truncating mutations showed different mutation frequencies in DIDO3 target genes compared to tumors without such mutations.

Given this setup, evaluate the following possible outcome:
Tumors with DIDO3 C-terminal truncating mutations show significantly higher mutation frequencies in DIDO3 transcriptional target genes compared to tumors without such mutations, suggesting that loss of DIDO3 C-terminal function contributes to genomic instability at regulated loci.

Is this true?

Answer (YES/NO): YES